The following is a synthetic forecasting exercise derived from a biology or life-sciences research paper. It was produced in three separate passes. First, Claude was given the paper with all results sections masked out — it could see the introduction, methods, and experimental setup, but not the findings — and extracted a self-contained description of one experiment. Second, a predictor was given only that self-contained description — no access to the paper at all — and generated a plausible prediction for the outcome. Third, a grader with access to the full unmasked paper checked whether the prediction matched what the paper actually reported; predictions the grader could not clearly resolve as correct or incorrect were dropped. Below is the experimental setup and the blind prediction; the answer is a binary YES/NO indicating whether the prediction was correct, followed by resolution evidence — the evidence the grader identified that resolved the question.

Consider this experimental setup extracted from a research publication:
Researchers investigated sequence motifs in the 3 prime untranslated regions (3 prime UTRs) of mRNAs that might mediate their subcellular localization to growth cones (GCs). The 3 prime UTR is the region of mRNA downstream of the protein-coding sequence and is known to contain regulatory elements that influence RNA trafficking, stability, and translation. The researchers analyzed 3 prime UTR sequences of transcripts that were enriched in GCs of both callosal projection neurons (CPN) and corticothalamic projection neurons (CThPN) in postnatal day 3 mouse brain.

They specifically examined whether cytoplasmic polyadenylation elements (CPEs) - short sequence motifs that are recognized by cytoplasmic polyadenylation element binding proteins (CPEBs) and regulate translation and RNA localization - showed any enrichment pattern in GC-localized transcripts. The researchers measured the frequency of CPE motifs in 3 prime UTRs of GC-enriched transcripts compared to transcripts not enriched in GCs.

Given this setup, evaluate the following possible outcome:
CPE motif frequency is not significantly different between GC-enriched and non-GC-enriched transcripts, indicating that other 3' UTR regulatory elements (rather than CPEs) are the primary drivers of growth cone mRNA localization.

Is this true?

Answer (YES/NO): NO